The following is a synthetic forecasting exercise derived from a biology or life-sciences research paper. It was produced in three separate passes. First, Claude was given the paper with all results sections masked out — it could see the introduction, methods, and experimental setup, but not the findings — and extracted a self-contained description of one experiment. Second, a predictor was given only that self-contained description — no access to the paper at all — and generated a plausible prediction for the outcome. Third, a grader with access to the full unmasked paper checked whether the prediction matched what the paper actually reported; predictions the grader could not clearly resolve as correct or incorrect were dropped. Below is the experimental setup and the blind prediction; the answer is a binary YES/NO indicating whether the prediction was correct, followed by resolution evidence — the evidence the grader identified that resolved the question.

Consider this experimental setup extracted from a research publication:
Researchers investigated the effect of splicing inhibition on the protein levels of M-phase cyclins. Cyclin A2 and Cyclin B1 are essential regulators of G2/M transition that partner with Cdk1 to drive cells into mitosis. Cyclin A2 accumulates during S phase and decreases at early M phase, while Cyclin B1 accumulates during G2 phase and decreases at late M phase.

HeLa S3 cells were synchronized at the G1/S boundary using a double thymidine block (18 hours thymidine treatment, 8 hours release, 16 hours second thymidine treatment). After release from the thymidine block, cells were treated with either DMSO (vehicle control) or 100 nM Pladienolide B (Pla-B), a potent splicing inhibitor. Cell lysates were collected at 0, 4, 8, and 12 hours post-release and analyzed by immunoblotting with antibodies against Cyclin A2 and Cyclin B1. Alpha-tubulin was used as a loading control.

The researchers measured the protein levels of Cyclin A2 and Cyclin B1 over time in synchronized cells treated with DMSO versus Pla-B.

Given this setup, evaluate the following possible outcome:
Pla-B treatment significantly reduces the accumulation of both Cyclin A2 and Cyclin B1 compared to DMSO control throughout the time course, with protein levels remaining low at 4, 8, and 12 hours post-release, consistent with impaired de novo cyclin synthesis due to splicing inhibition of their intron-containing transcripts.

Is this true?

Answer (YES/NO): NO